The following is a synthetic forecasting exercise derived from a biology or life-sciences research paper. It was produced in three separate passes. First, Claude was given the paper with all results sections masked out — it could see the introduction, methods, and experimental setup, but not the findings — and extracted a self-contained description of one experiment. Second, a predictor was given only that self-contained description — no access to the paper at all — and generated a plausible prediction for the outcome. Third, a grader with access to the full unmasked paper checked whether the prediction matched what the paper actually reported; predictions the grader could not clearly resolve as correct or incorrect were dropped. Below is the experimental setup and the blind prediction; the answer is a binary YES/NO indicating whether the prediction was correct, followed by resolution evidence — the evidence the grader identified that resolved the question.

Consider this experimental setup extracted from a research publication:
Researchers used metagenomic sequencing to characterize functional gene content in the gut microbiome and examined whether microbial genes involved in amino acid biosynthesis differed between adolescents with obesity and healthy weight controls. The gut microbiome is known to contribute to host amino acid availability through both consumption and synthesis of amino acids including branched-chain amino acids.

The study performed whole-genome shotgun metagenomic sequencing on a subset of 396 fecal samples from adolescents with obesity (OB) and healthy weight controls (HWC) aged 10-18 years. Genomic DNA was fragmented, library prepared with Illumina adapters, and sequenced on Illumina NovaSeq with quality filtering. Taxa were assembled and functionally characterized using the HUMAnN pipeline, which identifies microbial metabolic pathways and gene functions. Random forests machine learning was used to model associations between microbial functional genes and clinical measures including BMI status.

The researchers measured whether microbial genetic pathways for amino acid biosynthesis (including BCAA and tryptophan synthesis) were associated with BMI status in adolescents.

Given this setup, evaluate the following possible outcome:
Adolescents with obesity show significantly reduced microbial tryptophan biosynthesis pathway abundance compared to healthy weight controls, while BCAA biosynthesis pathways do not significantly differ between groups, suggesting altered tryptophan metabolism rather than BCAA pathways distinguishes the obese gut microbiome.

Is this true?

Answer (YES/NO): NO